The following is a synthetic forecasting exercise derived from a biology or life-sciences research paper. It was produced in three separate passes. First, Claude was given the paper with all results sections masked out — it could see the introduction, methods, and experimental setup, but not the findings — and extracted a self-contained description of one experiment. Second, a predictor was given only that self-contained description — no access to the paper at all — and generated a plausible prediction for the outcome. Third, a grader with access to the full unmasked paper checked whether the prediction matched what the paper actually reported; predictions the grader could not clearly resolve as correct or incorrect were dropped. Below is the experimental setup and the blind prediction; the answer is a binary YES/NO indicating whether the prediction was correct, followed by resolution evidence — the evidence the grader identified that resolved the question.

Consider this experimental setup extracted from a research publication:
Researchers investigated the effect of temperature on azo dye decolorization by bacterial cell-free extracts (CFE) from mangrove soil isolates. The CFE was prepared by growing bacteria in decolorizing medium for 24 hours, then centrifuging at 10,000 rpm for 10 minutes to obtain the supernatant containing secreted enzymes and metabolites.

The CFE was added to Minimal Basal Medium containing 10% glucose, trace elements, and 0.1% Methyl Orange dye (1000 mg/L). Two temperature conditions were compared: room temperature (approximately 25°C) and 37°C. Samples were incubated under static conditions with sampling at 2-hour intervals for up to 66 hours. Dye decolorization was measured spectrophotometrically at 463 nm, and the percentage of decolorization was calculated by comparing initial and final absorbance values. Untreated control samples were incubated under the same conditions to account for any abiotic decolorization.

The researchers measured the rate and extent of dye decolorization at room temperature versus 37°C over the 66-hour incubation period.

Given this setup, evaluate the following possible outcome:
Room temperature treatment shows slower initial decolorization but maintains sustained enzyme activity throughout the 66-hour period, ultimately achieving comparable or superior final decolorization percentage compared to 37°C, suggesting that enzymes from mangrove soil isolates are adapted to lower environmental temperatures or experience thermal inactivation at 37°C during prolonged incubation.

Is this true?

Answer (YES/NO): NO